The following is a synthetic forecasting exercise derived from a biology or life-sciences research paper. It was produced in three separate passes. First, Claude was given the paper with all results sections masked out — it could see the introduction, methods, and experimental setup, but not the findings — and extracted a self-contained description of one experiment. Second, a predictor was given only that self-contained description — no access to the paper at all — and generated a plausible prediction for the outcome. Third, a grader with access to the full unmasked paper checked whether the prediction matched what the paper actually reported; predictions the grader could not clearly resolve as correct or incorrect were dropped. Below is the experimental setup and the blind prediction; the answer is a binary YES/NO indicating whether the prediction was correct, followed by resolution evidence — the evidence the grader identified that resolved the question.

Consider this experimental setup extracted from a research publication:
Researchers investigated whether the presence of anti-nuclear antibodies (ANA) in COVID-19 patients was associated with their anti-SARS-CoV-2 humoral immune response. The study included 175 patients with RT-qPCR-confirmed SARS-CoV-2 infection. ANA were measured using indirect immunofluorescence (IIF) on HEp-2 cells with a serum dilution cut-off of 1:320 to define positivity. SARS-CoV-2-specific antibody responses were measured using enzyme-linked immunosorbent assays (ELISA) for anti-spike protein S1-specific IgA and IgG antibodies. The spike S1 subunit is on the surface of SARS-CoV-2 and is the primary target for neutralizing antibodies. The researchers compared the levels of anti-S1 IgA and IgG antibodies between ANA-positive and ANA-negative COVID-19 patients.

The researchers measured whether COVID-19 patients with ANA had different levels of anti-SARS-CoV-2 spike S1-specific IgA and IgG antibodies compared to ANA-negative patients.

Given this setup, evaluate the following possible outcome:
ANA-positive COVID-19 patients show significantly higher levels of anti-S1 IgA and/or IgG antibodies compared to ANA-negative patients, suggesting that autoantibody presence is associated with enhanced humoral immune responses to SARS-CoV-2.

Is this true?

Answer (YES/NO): YES